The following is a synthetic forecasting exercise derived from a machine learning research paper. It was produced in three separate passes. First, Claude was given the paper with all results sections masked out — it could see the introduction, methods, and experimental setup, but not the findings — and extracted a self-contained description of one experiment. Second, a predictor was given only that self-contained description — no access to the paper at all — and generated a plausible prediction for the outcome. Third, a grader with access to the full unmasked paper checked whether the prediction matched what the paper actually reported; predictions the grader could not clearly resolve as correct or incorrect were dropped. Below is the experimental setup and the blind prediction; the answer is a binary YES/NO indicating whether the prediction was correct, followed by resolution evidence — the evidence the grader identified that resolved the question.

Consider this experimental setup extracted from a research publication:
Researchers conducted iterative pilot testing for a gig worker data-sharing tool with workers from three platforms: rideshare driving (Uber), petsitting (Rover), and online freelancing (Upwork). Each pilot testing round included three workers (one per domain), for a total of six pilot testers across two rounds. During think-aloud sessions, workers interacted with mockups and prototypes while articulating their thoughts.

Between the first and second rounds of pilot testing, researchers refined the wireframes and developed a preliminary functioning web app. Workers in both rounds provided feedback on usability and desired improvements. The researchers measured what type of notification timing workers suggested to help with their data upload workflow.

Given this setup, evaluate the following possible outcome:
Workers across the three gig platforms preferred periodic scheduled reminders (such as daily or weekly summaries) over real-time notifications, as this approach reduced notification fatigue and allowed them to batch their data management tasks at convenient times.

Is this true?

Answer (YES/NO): NO